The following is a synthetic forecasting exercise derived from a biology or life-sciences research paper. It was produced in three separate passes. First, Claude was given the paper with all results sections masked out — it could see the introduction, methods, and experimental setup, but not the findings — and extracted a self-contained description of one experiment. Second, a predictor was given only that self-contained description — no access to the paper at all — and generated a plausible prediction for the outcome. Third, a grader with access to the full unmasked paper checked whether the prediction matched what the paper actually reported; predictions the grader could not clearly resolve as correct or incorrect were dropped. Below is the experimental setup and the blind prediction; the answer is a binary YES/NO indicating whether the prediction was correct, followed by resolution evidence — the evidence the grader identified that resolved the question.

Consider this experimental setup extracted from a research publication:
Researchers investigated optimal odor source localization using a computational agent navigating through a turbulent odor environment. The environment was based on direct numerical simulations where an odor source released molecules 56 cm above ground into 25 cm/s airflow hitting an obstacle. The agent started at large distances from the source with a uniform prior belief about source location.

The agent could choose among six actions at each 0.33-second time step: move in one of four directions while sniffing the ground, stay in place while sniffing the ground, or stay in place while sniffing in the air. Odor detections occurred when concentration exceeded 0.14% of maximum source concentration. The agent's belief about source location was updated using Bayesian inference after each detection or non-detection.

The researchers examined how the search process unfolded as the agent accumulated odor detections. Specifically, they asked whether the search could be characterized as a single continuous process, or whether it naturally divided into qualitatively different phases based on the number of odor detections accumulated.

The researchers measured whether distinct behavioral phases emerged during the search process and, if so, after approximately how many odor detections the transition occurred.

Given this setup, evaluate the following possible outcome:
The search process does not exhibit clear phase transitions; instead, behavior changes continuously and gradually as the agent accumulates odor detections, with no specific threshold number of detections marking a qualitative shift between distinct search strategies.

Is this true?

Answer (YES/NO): NO